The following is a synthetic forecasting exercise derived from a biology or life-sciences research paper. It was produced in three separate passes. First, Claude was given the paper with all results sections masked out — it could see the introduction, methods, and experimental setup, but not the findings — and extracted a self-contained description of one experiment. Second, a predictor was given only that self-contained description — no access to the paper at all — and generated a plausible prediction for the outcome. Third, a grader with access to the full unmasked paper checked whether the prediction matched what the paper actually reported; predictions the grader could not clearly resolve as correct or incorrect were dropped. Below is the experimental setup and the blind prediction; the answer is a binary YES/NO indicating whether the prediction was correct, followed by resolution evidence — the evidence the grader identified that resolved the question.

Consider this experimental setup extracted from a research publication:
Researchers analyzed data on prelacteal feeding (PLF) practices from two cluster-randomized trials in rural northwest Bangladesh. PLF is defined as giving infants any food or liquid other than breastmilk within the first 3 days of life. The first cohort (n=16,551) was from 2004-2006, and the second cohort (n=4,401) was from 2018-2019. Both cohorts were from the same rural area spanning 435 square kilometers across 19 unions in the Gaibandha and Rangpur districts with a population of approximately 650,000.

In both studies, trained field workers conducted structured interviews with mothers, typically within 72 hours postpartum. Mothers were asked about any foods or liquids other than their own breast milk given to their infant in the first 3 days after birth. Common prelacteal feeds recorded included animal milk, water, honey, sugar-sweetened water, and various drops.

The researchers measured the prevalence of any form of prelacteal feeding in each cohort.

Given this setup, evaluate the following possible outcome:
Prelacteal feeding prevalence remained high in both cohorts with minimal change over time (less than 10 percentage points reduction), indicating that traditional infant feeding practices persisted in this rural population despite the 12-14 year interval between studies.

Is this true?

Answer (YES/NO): NO